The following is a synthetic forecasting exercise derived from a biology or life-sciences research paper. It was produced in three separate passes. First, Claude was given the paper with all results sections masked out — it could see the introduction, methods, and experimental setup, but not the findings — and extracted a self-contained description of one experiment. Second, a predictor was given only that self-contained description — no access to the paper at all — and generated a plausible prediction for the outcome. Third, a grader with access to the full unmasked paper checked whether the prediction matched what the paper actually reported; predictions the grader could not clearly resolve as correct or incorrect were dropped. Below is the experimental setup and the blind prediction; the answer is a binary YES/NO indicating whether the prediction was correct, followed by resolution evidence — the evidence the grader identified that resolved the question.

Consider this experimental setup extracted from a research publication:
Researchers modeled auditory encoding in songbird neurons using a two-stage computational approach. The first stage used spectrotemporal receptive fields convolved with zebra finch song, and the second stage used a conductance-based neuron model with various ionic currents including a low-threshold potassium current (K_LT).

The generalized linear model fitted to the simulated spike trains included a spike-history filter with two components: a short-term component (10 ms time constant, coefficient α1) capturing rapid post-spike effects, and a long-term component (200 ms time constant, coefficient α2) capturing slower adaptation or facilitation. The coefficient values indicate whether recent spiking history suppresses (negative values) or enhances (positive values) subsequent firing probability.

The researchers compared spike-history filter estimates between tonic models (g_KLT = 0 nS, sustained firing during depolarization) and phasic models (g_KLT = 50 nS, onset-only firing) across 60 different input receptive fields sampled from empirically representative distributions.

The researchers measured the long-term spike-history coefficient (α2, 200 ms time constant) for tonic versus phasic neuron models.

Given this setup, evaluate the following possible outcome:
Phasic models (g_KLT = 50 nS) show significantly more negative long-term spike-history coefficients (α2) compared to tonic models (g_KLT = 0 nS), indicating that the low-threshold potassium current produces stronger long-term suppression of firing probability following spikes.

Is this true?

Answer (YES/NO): NO